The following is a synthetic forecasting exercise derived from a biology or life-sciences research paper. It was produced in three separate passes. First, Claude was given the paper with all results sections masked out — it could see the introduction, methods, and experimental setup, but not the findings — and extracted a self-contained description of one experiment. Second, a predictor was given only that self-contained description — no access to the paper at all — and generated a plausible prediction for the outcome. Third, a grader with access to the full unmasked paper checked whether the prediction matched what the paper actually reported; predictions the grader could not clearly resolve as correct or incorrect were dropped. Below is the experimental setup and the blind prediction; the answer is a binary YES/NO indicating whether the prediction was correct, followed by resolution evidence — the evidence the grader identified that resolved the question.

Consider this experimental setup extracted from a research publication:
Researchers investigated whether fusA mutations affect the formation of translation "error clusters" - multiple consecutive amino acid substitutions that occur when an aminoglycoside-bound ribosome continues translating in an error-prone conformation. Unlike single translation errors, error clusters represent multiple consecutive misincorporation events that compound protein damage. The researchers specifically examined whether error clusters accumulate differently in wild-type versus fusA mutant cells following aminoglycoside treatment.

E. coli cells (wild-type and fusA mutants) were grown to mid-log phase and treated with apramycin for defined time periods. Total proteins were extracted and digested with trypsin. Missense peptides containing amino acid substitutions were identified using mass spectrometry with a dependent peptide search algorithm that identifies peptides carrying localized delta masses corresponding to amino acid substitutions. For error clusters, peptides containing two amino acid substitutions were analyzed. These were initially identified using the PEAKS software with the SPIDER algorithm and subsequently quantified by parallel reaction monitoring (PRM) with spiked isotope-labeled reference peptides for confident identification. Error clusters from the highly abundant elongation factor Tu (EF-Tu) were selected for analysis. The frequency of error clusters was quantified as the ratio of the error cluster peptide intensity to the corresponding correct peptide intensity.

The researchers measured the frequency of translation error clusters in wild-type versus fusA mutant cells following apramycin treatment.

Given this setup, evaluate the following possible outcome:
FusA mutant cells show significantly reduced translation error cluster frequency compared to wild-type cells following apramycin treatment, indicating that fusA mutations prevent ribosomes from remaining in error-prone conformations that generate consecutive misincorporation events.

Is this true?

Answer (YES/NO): YES